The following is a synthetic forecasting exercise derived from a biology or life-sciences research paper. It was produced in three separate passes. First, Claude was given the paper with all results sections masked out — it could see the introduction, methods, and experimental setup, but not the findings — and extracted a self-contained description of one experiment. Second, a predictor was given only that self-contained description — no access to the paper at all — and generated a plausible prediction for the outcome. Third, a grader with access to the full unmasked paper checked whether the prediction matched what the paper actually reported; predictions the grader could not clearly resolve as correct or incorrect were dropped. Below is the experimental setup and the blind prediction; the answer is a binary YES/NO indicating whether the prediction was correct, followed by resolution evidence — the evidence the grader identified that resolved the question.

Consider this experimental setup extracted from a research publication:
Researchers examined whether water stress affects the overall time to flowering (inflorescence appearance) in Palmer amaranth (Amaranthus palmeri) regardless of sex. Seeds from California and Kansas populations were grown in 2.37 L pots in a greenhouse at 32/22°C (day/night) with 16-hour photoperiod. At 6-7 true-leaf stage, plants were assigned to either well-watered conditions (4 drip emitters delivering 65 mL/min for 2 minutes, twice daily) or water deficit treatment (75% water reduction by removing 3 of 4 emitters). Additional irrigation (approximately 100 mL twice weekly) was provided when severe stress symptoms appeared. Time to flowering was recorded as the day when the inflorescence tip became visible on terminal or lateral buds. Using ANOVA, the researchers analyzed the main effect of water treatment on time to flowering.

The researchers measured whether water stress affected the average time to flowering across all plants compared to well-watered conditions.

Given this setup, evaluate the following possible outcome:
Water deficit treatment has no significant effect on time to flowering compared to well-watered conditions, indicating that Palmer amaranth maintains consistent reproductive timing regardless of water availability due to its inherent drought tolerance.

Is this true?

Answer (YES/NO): NO